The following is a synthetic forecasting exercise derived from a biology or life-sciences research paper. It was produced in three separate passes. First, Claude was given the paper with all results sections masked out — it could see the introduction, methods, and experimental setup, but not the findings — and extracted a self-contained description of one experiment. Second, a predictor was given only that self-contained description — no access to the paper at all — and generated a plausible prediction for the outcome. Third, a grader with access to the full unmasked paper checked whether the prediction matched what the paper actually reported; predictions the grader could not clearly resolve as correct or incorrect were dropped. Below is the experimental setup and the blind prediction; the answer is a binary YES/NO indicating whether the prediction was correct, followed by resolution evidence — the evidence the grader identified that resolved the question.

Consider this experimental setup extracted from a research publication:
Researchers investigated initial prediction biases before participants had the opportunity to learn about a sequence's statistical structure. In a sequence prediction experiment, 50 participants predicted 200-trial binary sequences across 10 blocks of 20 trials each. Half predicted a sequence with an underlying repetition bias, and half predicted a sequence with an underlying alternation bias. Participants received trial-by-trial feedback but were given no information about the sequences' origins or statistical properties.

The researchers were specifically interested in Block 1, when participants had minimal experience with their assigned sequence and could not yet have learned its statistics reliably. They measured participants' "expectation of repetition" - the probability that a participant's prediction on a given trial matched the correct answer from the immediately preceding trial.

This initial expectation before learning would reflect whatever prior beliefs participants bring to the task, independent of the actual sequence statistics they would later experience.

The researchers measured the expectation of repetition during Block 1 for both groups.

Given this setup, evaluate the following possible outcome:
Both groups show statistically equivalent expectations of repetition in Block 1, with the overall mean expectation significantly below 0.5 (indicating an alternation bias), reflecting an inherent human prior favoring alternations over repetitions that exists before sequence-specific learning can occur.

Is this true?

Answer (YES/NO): NO